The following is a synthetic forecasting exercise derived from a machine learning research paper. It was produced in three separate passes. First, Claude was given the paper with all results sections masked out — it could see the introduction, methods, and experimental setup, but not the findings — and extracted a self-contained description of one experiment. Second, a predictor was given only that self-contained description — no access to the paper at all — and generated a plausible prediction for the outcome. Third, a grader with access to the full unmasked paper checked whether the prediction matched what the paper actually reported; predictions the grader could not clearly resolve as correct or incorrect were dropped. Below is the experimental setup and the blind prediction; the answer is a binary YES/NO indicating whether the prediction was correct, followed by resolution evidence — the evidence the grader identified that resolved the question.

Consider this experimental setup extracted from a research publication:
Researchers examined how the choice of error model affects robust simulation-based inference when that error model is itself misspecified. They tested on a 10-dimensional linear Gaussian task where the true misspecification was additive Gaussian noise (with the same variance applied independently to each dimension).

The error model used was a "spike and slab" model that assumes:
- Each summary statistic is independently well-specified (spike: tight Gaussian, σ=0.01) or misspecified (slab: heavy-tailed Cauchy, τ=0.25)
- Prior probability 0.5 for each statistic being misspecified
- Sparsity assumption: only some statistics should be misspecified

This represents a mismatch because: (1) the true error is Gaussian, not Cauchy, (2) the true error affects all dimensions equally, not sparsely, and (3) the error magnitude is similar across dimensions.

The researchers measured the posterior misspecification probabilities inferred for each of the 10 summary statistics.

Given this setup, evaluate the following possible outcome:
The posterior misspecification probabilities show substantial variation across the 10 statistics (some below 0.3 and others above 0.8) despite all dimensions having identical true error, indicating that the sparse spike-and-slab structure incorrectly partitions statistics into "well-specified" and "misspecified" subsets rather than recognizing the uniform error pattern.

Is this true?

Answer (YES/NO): NO